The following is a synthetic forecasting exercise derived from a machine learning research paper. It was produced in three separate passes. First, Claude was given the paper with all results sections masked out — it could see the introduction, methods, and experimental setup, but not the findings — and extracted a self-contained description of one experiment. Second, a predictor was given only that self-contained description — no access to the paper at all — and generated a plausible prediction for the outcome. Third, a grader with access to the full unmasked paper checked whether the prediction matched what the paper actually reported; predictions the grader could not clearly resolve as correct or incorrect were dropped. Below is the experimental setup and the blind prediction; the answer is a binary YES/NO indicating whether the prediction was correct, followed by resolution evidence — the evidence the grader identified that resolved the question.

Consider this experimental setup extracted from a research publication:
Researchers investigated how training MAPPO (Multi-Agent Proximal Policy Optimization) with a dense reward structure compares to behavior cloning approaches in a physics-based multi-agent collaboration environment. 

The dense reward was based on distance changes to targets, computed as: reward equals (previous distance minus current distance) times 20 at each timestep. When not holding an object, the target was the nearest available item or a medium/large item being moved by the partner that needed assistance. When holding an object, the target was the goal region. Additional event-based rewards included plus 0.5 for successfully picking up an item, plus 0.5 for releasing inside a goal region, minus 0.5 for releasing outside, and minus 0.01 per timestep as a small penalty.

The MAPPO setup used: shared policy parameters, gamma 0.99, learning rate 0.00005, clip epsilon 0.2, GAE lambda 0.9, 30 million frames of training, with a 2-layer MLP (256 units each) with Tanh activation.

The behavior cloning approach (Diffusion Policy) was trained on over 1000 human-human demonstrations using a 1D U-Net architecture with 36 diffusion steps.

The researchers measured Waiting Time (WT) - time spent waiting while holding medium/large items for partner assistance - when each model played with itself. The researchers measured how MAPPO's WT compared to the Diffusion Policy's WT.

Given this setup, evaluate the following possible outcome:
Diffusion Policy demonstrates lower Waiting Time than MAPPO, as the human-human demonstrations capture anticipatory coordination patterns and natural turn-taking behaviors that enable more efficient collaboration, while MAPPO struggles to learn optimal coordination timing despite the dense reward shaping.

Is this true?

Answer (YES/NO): YES